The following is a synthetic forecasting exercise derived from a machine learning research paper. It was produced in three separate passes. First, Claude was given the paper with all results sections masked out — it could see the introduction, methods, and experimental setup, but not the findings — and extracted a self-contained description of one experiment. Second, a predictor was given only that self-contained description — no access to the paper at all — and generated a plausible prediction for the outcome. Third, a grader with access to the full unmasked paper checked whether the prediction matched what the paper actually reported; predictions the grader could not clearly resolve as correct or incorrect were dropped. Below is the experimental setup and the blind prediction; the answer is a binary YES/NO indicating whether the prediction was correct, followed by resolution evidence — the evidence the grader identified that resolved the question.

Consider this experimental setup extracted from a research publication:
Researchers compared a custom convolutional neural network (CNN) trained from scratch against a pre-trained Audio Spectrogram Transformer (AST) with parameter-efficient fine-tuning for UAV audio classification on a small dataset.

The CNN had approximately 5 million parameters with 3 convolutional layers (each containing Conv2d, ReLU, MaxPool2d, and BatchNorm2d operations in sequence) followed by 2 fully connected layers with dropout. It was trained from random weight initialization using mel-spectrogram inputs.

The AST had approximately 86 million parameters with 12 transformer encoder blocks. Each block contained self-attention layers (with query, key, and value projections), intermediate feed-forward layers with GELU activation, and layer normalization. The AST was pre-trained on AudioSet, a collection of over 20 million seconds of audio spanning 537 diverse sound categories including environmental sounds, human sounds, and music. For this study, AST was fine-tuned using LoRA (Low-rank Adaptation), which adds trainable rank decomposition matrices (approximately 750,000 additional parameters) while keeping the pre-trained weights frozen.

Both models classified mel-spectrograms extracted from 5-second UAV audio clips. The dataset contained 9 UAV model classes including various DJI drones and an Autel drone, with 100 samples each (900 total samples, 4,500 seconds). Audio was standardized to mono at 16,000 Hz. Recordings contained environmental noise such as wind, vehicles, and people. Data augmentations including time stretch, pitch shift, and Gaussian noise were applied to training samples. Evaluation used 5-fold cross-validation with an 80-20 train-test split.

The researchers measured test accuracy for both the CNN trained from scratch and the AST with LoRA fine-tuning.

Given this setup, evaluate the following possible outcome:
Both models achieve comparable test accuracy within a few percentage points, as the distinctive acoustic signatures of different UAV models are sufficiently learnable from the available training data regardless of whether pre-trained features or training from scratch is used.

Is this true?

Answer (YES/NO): NO